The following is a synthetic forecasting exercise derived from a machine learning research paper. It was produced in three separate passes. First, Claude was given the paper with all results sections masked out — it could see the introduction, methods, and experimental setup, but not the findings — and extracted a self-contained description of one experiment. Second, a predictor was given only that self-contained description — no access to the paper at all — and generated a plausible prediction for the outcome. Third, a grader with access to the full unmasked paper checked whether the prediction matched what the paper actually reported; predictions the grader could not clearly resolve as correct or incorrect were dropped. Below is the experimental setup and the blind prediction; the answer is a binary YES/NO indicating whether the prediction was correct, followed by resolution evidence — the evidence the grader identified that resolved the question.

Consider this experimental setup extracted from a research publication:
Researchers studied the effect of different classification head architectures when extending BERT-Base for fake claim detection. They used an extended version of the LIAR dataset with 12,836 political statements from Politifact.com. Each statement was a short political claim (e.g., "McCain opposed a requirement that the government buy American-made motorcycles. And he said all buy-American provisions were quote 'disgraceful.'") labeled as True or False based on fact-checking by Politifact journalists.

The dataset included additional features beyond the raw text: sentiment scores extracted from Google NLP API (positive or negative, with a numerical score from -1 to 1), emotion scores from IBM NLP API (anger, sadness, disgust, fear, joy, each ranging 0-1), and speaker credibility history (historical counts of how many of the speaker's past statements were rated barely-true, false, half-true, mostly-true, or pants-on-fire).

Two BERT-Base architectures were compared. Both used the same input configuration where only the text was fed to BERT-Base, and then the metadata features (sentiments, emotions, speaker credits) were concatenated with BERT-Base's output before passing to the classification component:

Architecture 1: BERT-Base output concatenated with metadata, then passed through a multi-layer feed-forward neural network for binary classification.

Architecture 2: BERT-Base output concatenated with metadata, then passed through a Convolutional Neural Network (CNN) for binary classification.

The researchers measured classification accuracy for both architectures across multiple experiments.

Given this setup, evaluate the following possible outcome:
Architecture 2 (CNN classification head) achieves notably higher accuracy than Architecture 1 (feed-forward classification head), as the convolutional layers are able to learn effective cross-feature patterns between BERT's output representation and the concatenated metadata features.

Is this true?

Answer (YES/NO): NO